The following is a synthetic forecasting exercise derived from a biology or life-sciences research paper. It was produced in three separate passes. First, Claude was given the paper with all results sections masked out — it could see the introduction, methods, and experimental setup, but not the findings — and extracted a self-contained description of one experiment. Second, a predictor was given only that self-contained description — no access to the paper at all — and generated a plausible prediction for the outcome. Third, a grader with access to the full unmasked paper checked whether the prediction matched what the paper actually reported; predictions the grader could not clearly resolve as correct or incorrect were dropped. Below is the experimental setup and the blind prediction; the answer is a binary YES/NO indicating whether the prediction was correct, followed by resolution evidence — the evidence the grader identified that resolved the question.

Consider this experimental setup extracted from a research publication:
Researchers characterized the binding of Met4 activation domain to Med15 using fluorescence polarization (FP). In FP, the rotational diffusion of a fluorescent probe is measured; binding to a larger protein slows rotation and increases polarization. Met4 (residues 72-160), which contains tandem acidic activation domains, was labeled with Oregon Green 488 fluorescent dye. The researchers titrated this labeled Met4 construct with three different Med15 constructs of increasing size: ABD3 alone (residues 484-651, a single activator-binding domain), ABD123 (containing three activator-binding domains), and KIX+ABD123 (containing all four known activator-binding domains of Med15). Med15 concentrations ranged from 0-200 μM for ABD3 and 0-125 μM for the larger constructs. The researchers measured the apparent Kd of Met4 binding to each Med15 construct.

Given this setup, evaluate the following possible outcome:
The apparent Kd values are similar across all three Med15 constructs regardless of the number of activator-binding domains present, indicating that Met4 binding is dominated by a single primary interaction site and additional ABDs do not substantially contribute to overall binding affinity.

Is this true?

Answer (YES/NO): NO